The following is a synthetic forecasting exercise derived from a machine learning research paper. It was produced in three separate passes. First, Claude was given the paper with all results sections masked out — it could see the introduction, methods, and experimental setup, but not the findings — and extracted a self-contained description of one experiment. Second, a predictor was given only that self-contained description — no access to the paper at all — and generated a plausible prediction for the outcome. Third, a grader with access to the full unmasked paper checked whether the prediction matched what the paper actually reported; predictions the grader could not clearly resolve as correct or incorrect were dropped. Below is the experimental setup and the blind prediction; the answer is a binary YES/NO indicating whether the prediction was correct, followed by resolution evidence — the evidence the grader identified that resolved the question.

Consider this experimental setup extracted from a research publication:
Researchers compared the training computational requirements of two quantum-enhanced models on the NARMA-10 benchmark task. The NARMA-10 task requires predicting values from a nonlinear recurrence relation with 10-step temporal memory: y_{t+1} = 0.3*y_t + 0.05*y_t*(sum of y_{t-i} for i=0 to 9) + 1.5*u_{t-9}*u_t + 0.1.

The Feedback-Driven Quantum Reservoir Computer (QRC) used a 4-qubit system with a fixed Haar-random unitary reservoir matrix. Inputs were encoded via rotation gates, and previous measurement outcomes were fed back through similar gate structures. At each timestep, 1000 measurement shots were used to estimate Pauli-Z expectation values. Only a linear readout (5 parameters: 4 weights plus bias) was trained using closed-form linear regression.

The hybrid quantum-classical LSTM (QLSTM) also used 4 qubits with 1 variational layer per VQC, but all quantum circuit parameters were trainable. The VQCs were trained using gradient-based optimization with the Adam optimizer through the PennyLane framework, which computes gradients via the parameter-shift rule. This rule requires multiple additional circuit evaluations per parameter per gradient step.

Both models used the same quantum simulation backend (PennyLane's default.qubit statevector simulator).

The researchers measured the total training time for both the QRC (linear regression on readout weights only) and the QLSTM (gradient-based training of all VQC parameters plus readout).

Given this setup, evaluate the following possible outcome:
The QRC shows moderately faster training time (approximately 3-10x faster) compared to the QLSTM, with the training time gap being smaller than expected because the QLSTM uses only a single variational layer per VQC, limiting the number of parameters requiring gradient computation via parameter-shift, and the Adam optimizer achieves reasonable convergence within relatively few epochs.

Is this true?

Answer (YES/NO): NO